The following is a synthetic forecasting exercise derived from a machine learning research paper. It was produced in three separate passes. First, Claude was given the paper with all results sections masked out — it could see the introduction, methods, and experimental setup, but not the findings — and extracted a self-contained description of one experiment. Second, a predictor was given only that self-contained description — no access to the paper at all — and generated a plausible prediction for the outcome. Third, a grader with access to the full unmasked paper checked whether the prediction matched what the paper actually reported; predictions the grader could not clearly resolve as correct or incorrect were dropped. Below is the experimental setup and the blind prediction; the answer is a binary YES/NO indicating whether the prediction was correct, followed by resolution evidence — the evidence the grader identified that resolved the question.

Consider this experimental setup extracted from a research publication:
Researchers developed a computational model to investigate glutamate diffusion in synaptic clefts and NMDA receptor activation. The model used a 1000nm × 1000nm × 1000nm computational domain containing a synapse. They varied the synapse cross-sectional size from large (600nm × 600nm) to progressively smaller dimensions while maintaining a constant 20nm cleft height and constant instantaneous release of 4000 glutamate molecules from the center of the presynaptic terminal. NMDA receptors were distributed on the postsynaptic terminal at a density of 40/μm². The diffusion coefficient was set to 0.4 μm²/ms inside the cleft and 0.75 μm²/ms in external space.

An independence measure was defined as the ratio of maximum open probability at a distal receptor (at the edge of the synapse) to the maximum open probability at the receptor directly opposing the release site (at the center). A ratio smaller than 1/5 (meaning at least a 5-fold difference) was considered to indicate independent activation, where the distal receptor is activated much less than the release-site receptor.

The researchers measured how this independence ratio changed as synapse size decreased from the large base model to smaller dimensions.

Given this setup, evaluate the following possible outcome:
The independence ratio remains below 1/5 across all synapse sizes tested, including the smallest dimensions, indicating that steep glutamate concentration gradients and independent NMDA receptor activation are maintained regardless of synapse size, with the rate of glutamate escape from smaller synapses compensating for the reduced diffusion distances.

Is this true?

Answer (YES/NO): NO